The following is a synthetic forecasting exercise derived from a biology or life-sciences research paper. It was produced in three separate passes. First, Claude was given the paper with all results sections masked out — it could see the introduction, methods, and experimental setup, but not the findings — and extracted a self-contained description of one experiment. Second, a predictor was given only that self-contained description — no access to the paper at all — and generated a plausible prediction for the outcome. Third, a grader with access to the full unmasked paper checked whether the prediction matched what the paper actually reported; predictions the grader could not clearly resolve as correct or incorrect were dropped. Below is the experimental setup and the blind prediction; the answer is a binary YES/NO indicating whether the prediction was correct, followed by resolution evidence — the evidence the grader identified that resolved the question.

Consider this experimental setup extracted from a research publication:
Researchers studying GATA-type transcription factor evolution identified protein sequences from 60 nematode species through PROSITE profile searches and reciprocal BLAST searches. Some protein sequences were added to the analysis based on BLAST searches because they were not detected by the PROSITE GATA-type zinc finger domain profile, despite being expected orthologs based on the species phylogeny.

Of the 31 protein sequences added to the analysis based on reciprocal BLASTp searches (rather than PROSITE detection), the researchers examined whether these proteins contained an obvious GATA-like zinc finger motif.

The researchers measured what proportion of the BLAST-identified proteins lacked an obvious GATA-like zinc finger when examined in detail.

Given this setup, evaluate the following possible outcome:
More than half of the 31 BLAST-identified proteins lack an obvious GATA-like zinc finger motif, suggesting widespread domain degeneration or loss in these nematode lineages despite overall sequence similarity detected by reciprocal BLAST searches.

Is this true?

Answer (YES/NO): YES